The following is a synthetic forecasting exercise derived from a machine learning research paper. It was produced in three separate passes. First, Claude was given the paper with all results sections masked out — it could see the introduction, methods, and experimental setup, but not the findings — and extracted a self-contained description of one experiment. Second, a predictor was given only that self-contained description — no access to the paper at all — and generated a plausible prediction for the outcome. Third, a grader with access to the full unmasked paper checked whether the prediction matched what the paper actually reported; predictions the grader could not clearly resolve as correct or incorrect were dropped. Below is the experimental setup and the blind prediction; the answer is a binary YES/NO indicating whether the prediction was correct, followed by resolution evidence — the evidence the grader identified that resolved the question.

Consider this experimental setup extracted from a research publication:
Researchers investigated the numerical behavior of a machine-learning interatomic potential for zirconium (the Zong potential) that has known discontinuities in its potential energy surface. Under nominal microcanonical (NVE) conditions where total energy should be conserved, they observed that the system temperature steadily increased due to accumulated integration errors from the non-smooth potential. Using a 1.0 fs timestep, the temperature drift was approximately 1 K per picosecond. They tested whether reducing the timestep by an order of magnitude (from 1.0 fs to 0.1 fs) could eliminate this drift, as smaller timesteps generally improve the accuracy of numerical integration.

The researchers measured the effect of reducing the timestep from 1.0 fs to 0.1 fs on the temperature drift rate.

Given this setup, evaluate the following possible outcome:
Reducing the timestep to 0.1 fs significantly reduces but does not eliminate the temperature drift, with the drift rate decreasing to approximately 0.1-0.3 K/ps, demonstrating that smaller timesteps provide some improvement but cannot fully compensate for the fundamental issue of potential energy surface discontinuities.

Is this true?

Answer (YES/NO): NO